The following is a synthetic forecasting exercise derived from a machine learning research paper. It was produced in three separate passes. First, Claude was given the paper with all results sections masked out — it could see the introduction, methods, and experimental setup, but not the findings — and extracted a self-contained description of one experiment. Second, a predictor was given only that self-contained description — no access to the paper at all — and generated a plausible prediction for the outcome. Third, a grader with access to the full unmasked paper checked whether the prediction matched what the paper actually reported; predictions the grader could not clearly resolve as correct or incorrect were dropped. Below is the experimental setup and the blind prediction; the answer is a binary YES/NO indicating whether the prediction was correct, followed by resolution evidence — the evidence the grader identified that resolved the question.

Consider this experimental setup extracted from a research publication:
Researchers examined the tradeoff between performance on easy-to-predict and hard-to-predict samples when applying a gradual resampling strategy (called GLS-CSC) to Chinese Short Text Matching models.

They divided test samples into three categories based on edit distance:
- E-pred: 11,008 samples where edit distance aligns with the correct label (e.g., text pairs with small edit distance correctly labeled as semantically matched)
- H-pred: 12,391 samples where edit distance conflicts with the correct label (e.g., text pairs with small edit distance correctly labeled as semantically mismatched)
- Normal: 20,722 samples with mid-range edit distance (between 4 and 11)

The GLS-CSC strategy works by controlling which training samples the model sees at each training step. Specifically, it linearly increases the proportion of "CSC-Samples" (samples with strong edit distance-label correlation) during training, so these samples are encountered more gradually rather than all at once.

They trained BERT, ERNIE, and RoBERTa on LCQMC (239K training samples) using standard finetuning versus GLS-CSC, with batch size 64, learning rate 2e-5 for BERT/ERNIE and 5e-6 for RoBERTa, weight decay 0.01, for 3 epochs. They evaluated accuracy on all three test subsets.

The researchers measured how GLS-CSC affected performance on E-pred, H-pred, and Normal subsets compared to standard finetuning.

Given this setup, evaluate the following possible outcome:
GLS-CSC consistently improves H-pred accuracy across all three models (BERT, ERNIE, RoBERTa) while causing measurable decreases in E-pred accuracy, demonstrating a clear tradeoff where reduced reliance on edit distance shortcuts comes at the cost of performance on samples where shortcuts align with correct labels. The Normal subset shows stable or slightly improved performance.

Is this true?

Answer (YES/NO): YES